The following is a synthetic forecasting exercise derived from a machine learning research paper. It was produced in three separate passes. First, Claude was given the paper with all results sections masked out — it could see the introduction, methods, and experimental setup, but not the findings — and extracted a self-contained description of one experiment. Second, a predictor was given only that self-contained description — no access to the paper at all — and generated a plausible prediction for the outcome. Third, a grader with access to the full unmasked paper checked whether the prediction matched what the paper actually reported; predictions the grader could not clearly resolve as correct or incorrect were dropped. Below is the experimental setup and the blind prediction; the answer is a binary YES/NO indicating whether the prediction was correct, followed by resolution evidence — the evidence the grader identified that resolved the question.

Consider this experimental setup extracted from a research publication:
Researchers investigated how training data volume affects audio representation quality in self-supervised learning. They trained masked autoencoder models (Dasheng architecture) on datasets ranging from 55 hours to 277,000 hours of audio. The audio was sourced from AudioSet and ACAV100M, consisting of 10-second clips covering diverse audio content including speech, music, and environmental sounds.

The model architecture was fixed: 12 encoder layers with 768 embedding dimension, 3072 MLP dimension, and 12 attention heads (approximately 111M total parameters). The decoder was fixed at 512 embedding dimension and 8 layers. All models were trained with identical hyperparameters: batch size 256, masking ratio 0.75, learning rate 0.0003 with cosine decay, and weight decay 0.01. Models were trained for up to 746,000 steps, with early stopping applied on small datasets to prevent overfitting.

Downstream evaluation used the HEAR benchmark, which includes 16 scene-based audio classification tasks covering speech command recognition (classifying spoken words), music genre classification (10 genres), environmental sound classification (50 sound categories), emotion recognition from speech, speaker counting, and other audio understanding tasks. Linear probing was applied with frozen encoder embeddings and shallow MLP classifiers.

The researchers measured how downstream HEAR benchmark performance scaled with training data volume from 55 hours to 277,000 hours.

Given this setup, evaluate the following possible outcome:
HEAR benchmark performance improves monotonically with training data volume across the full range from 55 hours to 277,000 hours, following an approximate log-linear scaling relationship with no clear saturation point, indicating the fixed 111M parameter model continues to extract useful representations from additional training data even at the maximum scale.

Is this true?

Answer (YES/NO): NO